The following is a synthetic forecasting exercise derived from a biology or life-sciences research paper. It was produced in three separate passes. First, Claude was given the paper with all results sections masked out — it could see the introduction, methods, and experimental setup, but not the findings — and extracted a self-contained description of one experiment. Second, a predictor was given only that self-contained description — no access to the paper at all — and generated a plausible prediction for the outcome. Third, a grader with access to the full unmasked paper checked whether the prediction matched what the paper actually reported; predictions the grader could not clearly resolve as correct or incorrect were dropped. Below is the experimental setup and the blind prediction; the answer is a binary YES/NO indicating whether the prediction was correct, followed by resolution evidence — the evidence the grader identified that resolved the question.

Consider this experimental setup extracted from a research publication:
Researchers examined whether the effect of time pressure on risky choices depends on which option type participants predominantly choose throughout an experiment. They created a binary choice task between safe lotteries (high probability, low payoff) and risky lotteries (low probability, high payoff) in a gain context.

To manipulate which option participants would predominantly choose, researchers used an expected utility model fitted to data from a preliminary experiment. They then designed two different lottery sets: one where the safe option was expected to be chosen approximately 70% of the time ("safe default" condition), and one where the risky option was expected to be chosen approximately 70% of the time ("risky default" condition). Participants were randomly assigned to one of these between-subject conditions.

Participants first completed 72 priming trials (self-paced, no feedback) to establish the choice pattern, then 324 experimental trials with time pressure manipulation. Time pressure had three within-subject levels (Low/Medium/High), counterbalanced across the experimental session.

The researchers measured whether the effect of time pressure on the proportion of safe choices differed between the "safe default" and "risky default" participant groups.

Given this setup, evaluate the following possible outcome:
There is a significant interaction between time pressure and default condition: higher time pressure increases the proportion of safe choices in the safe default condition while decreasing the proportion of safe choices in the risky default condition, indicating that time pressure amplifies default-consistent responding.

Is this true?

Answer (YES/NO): NO